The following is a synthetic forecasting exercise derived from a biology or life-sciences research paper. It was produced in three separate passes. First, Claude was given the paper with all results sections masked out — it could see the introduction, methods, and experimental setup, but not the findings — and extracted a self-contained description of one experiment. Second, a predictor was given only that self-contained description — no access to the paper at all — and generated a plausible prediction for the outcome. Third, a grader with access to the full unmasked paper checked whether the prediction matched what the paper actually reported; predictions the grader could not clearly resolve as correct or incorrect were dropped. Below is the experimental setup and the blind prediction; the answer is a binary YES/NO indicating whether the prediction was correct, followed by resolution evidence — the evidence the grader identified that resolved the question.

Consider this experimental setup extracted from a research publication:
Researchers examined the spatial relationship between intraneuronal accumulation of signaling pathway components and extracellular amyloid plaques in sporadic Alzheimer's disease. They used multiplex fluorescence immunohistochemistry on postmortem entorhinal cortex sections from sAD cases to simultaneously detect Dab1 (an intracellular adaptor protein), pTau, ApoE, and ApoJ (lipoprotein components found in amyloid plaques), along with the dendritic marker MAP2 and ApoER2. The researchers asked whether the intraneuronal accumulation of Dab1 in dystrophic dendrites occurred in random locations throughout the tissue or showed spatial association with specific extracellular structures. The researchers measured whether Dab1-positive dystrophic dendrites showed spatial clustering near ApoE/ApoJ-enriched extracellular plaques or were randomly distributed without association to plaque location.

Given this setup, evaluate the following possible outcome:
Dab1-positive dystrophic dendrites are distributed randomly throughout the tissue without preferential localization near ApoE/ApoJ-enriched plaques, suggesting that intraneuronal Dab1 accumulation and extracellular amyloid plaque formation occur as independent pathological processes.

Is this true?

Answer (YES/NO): NO